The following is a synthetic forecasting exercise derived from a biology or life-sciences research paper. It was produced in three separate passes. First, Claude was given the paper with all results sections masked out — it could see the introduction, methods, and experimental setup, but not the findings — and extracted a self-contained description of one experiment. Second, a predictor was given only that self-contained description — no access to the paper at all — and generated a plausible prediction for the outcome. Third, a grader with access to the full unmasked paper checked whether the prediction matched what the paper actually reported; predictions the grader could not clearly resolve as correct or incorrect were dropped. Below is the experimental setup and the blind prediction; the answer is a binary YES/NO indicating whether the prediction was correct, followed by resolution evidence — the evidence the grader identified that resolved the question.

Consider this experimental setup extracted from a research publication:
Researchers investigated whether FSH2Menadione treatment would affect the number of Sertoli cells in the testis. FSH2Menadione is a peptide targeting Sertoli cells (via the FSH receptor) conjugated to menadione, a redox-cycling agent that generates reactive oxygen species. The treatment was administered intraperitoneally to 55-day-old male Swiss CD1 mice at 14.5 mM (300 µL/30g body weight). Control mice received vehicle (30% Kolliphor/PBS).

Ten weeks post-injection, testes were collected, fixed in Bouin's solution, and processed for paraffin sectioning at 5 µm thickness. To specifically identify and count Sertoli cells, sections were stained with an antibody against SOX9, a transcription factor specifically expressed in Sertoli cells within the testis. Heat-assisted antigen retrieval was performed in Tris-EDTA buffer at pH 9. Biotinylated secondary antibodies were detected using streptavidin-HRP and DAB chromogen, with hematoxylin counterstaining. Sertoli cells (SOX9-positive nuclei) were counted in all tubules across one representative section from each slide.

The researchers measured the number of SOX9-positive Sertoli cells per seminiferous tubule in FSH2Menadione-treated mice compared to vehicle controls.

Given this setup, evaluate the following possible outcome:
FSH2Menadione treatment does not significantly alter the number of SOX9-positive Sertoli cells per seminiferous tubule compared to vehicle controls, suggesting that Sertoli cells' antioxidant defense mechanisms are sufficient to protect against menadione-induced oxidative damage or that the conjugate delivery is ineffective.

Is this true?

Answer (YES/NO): YES